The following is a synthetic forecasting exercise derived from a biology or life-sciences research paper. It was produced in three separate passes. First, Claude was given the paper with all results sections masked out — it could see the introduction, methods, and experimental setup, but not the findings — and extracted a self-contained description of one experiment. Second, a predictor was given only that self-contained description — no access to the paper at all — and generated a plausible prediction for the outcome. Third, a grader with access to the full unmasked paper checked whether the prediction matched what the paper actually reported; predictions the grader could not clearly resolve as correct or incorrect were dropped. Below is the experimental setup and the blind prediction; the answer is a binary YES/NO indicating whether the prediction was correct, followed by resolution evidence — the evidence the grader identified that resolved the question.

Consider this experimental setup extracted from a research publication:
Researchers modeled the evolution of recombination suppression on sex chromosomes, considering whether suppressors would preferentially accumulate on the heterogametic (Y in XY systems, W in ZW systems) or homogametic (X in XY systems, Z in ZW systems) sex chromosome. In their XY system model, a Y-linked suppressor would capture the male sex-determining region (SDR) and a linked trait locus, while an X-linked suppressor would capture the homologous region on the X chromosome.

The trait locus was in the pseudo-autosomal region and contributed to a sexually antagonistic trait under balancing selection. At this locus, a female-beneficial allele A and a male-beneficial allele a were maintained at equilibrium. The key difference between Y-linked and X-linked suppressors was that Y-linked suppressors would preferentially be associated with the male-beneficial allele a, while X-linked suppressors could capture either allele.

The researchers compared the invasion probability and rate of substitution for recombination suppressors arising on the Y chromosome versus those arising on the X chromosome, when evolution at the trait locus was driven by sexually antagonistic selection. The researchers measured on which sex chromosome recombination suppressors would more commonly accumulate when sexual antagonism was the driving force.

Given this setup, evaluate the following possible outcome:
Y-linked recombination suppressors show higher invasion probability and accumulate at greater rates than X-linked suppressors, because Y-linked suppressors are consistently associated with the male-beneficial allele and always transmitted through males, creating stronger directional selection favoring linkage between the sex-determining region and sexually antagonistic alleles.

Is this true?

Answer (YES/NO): NO